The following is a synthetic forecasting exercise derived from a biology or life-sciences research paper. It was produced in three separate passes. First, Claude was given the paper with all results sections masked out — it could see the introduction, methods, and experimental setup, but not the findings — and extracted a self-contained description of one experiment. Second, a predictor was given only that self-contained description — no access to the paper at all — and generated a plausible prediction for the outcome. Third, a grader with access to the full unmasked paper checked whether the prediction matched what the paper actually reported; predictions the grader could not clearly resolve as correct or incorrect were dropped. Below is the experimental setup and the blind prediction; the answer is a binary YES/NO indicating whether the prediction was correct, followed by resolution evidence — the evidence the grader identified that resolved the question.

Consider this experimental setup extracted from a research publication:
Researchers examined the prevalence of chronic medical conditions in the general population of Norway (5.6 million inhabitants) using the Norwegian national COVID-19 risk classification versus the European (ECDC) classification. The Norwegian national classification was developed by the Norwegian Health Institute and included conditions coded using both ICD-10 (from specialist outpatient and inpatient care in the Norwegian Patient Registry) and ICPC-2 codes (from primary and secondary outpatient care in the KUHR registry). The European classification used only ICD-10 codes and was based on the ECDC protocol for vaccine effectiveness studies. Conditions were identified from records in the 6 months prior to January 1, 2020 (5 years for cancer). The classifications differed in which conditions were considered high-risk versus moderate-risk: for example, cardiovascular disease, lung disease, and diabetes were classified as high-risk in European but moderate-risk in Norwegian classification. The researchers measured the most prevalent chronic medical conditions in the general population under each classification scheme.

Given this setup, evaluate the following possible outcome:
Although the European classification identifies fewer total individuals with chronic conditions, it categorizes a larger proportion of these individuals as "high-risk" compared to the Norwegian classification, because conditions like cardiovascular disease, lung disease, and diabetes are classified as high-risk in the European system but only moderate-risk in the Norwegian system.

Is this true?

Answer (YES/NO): YES